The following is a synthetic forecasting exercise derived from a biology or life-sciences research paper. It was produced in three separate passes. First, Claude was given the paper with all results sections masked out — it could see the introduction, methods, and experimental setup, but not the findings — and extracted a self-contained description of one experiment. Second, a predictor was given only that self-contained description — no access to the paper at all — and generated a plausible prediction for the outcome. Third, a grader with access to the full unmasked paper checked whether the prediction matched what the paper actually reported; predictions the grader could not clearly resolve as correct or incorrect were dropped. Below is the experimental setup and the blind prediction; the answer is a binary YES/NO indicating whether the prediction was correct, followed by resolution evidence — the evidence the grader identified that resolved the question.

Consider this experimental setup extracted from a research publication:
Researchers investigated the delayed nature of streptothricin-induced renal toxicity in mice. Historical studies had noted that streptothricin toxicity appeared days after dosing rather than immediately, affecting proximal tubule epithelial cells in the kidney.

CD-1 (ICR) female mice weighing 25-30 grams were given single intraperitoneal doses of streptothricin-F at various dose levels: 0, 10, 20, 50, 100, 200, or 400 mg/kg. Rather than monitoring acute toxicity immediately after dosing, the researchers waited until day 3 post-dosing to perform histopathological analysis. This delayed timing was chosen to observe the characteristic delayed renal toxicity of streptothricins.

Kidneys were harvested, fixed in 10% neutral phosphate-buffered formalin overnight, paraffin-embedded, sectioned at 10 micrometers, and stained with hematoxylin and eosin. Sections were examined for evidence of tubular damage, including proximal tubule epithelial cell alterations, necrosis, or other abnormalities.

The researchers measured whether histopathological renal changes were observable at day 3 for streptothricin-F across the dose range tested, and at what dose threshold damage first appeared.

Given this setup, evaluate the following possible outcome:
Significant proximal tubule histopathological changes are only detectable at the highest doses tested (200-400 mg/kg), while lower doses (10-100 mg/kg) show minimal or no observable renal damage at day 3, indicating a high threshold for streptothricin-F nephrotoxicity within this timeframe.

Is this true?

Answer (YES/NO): NO